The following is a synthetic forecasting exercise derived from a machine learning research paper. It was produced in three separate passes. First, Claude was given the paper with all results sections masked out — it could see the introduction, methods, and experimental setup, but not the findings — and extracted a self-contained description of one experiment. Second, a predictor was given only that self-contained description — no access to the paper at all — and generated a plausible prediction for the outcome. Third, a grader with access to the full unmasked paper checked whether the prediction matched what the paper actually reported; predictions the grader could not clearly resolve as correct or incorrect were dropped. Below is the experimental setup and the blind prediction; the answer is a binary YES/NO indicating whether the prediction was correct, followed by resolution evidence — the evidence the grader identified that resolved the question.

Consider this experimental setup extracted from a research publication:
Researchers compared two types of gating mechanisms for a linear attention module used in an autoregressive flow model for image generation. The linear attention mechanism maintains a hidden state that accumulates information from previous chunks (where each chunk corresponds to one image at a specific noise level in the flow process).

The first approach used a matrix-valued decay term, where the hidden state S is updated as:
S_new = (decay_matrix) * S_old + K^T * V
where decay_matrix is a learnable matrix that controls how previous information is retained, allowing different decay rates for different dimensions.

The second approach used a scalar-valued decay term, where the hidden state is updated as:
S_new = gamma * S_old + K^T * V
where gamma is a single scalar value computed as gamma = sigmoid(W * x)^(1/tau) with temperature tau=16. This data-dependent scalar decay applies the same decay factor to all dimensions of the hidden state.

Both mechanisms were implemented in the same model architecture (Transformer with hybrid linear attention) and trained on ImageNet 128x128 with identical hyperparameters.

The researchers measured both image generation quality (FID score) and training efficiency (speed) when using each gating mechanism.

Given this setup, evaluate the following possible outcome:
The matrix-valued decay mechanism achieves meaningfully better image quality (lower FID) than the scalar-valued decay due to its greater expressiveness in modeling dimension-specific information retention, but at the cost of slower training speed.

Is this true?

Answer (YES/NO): NO